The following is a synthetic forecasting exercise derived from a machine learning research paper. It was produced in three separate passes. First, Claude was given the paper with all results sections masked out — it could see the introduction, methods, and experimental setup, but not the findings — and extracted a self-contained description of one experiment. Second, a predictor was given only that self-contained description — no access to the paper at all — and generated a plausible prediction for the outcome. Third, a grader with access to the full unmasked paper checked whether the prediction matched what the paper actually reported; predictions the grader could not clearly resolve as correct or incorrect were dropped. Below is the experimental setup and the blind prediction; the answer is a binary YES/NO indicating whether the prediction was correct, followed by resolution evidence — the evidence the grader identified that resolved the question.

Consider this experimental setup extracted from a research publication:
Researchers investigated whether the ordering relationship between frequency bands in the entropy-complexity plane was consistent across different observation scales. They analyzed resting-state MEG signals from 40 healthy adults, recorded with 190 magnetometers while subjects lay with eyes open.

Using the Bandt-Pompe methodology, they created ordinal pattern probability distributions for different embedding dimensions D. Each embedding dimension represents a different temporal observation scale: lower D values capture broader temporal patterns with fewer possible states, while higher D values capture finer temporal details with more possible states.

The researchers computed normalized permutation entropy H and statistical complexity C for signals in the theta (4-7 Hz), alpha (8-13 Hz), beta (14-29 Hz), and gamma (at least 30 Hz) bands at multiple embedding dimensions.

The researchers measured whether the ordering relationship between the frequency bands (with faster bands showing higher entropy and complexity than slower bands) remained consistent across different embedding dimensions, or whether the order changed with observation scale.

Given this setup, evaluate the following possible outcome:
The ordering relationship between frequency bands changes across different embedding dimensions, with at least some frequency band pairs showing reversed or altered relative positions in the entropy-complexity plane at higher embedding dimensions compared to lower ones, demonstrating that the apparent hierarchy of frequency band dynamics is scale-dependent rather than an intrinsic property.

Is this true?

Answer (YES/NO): NO